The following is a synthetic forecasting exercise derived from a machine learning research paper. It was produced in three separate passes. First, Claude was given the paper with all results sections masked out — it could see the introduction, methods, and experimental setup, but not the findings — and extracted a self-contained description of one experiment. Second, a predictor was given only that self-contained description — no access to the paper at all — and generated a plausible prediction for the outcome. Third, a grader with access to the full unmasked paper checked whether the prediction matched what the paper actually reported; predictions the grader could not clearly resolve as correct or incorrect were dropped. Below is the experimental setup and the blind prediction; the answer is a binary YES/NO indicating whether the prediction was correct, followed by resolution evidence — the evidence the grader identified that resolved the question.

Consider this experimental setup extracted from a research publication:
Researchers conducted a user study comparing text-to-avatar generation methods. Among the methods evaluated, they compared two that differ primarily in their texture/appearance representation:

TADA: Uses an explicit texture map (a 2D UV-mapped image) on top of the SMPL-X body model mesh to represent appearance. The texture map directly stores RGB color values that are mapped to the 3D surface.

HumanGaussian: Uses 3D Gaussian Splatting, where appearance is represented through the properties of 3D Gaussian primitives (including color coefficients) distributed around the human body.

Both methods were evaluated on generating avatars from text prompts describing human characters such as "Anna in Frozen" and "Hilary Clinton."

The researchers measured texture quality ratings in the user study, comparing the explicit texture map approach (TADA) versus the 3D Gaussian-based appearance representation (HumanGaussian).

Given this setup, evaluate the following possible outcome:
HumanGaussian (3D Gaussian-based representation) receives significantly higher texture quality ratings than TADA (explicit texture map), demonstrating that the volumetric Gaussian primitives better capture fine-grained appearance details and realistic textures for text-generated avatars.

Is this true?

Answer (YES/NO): NO